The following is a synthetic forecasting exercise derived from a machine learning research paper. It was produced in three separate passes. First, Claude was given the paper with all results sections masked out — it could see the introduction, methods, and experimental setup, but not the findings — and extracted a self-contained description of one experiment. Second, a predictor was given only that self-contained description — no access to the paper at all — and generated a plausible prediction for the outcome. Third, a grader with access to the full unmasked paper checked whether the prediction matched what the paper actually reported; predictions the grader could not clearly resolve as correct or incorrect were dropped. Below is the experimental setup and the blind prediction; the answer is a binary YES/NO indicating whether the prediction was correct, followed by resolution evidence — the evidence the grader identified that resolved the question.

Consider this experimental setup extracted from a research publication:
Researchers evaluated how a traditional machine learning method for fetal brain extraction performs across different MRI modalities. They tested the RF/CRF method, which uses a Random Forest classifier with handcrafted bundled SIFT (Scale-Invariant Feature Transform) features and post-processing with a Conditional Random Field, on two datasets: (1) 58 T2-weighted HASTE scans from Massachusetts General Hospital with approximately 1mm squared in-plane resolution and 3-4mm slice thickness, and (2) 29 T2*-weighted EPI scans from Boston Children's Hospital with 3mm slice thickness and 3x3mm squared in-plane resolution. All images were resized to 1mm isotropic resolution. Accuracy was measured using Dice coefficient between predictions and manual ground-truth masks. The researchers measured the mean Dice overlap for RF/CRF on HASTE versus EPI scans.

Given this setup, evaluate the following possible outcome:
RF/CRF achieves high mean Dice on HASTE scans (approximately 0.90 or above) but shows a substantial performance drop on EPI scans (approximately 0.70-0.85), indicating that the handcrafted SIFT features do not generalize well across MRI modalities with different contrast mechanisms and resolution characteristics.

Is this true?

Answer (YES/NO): NO